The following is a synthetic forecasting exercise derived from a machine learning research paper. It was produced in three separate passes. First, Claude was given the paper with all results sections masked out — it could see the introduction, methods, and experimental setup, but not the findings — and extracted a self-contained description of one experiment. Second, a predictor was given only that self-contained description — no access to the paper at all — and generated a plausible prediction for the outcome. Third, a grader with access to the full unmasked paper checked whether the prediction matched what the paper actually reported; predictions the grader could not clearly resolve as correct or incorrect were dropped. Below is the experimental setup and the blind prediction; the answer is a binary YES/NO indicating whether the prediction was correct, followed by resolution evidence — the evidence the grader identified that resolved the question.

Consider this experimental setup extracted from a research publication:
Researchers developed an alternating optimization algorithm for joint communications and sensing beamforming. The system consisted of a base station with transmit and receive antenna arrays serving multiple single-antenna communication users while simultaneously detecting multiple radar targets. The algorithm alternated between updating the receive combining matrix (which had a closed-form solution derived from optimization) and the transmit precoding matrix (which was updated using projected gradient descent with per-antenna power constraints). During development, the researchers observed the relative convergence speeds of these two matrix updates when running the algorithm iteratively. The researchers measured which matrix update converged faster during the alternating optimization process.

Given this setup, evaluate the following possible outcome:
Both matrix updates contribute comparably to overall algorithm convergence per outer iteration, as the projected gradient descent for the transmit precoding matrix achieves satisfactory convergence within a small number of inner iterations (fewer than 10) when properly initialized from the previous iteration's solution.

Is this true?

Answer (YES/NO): NO